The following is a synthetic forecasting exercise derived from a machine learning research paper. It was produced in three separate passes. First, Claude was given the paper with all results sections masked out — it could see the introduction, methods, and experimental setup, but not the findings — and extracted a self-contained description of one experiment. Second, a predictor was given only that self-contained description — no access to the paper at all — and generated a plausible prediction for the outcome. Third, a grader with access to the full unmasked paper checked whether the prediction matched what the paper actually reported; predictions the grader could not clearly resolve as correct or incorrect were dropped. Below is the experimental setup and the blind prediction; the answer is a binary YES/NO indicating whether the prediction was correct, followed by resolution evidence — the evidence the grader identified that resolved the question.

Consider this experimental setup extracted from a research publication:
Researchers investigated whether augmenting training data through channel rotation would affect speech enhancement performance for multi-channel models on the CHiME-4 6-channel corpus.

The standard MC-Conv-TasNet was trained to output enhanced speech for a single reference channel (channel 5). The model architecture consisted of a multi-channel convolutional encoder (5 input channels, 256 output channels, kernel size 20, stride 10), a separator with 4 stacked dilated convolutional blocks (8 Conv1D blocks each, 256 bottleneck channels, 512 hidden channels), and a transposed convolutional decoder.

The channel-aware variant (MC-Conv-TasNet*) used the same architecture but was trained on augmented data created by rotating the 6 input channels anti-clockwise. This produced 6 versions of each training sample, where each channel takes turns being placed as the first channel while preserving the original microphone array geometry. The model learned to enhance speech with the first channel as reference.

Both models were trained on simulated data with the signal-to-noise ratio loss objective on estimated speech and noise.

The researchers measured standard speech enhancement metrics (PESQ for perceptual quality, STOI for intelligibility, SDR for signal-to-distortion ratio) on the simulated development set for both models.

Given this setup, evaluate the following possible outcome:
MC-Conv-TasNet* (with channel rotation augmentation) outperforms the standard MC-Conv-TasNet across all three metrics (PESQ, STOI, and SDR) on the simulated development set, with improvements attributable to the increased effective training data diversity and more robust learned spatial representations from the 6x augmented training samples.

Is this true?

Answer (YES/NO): NO